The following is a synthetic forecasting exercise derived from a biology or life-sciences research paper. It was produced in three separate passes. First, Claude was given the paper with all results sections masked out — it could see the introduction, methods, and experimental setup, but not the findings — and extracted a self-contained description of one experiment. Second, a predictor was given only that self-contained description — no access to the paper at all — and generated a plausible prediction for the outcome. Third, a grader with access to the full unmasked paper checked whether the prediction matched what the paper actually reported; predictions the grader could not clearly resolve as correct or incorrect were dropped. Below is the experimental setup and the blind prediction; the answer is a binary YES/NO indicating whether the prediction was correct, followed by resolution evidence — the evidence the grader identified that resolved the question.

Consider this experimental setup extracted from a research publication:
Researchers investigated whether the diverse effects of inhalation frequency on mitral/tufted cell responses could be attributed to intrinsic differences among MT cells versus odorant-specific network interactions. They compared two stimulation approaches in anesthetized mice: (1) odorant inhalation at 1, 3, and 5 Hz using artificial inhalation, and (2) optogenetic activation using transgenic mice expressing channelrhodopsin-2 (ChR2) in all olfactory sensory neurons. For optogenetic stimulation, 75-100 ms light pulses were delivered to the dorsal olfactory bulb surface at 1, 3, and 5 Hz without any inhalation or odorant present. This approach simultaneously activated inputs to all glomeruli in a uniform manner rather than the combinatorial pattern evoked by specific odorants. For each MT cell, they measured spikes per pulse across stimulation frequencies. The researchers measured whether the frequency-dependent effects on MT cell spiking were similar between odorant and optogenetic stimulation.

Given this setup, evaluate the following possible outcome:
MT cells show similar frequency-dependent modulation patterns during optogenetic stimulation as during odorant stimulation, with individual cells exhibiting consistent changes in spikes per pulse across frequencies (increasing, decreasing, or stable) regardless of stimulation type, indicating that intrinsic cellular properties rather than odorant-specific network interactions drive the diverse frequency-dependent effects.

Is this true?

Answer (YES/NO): NO